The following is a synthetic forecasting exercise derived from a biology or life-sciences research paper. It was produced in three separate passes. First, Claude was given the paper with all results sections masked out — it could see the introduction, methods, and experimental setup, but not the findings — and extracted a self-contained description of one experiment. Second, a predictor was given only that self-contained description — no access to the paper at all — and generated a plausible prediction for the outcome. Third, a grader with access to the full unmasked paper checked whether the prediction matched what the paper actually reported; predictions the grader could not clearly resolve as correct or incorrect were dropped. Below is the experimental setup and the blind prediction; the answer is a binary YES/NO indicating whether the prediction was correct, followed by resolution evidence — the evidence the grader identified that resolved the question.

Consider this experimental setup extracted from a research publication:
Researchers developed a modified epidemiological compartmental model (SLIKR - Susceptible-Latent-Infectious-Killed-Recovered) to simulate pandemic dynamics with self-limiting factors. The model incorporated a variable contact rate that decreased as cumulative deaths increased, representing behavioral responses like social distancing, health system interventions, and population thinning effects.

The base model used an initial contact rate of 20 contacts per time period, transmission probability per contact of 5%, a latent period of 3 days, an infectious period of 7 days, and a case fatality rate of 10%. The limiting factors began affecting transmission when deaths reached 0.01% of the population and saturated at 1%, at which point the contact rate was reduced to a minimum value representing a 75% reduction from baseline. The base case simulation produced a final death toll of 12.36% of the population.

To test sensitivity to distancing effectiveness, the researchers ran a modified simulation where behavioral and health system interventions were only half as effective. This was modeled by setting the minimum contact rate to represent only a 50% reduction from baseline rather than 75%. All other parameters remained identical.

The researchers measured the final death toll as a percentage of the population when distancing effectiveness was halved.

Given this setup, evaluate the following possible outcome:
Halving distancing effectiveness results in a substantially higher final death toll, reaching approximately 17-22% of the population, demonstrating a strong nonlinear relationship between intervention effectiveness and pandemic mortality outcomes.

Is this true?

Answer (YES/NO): NO